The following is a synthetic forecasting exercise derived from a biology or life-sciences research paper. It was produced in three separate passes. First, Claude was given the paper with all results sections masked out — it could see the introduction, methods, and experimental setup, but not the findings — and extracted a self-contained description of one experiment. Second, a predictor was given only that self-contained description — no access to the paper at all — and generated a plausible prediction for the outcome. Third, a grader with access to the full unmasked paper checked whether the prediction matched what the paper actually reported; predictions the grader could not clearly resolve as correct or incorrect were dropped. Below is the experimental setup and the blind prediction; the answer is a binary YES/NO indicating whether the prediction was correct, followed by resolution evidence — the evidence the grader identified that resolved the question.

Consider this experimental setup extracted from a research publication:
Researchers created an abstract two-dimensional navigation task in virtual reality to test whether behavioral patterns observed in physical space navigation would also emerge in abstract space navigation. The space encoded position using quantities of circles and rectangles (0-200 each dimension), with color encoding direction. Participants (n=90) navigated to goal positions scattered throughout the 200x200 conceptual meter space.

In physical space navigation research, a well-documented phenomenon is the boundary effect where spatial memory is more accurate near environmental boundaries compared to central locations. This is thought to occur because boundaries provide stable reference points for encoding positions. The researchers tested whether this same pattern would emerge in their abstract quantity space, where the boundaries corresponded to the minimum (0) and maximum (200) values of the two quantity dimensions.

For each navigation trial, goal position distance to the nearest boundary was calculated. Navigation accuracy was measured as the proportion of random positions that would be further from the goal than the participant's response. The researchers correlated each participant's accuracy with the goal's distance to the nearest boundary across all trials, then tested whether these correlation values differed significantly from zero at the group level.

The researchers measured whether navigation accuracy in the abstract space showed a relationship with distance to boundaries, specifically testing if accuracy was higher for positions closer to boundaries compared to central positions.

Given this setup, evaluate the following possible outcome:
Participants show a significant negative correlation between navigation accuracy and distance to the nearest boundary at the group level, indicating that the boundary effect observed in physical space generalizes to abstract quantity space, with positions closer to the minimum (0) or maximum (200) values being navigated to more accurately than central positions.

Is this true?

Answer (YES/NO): YES